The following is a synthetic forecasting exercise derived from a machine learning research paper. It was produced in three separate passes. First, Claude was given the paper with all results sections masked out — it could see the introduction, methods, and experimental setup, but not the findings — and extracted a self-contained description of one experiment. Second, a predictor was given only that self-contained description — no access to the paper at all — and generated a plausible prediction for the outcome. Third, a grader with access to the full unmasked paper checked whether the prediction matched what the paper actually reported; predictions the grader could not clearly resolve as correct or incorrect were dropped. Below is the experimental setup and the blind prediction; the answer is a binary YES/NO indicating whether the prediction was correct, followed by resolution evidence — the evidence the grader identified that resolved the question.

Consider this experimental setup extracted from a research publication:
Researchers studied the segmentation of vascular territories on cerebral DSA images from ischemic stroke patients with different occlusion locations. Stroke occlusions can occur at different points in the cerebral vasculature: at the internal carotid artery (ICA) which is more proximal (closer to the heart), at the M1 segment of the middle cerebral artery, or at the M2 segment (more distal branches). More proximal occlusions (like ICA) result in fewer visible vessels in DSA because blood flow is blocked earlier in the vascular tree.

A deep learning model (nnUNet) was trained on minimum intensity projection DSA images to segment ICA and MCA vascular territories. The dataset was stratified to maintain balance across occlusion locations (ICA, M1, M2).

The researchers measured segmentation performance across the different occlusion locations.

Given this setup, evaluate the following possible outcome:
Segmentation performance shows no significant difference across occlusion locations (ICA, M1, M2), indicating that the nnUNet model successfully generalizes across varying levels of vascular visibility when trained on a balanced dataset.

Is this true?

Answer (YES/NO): NO